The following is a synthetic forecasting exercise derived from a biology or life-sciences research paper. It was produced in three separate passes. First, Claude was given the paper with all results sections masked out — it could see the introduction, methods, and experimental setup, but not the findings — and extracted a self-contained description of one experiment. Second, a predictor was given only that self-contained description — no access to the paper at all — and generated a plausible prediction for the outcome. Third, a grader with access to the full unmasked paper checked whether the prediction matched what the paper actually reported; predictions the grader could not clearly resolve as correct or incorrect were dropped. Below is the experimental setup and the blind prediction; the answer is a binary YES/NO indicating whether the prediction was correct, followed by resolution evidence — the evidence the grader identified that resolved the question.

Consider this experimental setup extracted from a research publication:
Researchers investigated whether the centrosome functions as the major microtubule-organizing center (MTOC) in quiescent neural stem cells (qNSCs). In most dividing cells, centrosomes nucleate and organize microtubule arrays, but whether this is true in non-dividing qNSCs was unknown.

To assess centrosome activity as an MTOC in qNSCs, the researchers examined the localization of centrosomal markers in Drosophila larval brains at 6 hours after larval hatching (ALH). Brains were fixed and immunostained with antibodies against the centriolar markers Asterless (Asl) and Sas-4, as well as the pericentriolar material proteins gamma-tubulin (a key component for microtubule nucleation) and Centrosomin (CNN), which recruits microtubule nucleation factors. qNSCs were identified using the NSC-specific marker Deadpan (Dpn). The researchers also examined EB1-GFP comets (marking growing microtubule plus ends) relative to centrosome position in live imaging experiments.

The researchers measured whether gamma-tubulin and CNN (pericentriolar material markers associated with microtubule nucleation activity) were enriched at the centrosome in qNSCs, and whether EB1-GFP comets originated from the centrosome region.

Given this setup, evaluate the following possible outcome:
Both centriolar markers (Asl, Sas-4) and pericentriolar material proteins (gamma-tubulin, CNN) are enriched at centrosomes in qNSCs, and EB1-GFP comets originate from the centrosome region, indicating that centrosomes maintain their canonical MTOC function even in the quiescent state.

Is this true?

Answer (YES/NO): NO